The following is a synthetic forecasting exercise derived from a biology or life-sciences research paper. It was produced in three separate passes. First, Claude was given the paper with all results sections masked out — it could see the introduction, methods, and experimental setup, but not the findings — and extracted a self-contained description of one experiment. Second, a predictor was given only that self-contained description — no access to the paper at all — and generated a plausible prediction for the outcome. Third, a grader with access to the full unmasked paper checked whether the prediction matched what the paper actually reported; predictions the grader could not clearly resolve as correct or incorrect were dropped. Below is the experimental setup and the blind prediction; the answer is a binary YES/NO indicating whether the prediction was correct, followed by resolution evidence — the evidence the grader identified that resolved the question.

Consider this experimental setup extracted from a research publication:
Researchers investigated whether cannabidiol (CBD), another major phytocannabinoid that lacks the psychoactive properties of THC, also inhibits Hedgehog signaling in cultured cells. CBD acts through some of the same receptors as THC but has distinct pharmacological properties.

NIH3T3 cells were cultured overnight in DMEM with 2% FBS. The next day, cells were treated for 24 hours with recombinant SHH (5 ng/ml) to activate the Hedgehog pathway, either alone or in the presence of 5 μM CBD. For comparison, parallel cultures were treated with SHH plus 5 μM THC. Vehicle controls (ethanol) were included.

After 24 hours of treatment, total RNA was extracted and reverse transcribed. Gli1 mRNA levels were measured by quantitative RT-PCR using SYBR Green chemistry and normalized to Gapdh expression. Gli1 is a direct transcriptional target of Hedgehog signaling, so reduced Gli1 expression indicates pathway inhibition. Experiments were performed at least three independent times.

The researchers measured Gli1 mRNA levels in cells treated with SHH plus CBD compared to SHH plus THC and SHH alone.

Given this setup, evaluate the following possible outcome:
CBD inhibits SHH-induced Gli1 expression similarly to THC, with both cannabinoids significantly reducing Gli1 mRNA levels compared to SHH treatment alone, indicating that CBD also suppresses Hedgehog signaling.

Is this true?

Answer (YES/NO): YES